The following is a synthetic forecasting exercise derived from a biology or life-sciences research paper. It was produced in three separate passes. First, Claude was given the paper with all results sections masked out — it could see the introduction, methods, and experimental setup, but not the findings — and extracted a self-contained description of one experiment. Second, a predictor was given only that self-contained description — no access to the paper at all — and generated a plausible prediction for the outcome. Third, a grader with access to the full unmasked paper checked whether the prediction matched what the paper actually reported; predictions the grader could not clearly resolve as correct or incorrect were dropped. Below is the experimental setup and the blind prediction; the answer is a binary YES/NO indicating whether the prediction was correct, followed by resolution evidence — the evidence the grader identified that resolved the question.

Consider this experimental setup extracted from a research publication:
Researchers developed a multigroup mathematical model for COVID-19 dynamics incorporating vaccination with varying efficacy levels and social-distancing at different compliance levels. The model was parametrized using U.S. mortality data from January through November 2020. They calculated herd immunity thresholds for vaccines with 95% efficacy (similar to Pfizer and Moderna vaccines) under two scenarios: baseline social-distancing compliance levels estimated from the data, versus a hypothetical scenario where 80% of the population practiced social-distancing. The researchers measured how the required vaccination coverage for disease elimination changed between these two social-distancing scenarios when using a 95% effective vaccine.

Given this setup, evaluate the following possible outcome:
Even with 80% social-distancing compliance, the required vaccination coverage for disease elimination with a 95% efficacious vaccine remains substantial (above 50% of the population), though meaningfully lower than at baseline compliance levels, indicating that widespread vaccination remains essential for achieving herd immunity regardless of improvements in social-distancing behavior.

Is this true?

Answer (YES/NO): NO